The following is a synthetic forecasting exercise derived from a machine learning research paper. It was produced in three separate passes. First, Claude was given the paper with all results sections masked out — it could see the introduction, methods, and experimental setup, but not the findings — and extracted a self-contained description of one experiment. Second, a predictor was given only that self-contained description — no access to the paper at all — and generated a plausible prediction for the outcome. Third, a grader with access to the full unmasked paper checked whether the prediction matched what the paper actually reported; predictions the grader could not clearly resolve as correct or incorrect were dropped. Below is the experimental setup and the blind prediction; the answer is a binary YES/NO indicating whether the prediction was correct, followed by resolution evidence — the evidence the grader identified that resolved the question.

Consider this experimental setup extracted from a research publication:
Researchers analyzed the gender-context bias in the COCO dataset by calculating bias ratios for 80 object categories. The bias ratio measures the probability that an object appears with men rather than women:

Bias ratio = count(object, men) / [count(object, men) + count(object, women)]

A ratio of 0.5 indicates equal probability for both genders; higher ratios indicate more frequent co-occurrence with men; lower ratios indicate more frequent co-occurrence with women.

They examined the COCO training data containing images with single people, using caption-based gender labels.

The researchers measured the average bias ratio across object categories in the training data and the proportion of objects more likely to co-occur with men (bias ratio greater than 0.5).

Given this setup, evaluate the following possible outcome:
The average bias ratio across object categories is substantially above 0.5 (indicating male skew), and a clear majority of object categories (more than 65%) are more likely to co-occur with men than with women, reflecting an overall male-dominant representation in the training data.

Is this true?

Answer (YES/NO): YES